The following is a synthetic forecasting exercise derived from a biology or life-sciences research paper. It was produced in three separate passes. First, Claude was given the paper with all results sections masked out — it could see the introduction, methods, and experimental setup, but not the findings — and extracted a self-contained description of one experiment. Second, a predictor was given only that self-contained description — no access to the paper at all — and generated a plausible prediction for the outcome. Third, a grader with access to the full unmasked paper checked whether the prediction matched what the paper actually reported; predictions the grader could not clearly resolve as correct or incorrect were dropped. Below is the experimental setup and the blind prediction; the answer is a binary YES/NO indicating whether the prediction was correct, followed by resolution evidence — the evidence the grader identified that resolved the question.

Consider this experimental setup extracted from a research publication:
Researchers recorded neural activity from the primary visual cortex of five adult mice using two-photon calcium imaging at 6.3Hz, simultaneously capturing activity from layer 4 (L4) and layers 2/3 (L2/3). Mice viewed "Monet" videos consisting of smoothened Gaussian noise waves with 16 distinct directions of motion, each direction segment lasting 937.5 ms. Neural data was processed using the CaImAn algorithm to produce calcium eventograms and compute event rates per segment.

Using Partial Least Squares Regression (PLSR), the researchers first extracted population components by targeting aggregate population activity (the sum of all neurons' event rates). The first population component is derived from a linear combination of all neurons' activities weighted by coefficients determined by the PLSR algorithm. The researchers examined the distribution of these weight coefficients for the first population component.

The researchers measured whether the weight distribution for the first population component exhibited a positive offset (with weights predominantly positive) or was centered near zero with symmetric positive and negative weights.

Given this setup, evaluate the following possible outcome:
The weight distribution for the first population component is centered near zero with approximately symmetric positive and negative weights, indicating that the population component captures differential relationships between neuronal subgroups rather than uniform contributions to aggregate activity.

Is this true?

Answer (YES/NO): NO